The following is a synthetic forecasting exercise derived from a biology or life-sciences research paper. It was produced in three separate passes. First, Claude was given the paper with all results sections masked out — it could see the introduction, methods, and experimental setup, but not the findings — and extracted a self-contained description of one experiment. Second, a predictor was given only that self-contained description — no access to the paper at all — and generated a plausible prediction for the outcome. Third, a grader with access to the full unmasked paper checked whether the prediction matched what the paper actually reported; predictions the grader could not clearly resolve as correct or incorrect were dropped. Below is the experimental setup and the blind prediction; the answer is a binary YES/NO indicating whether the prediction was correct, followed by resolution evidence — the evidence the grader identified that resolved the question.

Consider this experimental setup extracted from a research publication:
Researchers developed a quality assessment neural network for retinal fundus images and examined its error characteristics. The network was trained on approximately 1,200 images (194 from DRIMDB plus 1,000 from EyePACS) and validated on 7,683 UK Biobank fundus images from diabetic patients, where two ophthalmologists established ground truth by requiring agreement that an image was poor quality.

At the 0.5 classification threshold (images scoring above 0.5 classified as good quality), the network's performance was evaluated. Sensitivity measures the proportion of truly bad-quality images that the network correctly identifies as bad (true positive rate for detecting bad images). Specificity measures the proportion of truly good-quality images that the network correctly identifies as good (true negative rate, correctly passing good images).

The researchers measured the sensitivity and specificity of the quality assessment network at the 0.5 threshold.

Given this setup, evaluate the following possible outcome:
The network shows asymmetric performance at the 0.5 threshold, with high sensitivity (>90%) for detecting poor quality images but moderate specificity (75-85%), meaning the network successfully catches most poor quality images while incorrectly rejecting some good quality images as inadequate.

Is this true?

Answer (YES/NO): NO